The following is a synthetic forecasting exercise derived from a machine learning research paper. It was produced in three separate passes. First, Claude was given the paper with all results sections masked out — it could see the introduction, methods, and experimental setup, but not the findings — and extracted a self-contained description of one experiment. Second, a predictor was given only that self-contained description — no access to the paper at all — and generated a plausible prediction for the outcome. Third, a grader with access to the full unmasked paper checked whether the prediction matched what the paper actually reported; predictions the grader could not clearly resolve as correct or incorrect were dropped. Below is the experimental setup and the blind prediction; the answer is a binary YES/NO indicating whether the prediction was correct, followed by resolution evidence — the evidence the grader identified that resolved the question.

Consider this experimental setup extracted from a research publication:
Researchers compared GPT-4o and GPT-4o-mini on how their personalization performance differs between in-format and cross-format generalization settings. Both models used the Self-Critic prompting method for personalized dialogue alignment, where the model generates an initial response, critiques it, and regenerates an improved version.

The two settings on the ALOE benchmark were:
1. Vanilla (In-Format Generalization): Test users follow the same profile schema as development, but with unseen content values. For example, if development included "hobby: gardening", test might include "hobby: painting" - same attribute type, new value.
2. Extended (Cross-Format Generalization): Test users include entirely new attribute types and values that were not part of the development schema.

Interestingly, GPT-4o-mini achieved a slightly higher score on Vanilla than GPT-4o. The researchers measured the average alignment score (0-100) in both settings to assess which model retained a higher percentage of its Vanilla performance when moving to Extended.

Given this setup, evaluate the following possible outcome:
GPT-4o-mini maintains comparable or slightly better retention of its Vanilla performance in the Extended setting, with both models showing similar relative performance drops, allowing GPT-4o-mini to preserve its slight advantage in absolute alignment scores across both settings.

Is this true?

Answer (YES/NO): NO